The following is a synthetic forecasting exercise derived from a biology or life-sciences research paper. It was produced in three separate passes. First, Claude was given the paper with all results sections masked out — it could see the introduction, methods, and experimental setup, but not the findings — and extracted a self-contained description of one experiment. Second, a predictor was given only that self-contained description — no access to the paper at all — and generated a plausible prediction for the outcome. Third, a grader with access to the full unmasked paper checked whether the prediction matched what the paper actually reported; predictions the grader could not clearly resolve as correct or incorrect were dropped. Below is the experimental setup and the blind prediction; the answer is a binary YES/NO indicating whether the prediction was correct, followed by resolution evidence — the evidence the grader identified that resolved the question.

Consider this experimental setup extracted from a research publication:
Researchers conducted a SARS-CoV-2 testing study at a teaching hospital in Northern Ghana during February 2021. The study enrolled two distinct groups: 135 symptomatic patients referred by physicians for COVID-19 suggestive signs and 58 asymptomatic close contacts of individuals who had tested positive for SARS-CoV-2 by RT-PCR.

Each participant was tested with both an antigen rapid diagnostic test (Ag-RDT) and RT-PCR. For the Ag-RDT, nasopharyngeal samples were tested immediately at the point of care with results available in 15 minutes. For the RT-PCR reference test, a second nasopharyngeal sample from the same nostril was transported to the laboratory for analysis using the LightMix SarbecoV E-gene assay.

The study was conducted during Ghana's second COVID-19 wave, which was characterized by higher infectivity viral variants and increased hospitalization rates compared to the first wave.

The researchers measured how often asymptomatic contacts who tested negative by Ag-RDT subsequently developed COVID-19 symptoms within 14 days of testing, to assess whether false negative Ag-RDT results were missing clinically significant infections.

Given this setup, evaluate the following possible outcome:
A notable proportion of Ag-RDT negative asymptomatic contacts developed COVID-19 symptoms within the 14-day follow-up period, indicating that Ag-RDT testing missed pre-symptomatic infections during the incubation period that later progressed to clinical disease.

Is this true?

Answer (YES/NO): NO